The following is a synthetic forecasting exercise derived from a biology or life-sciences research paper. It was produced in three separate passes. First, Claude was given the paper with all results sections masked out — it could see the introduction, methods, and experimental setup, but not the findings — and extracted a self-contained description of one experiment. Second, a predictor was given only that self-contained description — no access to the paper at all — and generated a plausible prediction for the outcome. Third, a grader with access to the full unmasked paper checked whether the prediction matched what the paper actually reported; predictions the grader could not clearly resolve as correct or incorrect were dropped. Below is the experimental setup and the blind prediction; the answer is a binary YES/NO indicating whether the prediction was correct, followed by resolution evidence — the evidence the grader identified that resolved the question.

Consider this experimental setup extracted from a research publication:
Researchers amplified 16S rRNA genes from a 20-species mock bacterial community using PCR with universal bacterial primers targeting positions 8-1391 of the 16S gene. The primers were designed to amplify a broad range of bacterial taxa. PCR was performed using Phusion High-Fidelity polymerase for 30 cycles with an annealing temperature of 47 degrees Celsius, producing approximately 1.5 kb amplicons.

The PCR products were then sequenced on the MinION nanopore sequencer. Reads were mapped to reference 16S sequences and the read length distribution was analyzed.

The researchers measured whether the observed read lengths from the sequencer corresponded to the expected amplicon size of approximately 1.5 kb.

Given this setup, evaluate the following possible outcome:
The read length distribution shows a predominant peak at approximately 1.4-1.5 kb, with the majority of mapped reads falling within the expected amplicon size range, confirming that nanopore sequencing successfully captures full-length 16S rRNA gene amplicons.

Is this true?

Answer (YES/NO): NO